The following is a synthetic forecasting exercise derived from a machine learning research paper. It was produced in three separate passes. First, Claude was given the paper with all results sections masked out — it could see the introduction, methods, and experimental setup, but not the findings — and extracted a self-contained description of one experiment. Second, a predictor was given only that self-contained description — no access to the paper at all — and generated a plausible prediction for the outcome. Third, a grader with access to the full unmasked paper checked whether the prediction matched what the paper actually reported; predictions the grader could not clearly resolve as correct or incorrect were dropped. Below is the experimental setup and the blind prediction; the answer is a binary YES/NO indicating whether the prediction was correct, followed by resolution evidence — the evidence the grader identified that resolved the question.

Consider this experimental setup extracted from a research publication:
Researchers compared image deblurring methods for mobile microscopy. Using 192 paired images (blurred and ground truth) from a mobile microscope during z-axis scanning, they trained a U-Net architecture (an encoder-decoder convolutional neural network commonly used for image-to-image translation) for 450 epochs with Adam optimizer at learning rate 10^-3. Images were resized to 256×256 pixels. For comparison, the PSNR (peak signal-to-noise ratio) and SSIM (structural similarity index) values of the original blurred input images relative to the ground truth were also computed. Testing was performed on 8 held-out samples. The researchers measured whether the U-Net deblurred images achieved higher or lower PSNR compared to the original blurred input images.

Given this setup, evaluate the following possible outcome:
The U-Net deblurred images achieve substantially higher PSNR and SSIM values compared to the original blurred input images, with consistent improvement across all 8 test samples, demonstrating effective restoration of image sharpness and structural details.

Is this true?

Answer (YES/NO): NO